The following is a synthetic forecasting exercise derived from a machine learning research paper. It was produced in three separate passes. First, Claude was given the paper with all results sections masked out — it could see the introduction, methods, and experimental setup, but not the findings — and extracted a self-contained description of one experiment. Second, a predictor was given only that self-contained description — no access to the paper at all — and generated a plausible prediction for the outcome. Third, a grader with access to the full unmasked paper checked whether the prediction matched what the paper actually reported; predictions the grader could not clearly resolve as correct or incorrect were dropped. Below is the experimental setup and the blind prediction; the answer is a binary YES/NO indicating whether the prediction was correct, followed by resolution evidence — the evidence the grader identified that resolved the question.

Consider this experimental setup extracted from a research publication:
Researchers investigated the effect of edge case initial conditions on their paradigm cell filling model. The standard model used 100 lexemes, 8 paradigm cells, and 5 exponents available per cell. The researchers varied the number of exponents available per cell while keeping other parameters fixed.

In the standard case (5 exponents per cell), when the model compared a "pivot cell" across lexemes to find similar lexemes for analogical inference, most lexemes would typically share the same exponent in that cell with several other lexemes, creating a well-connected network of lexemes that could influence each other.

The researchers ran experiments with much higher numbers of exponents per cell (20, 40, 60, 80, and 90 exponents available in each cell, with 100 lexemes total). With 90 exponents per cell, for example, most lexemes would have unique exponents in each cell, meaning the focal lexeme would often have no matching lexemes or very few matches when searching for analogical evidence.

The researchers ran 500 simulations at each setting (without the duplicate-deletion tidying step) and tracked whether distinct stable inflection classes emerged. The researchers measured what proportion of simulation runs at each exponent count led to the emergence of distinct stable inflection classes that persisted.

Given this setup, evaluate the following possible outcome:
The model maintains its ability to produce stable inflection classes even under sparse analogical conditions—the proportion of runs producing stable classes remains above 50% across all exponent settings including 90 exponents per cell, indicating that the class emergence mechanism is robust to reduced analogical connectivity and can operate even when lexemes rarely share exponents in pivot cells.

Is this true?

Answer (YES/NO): NO